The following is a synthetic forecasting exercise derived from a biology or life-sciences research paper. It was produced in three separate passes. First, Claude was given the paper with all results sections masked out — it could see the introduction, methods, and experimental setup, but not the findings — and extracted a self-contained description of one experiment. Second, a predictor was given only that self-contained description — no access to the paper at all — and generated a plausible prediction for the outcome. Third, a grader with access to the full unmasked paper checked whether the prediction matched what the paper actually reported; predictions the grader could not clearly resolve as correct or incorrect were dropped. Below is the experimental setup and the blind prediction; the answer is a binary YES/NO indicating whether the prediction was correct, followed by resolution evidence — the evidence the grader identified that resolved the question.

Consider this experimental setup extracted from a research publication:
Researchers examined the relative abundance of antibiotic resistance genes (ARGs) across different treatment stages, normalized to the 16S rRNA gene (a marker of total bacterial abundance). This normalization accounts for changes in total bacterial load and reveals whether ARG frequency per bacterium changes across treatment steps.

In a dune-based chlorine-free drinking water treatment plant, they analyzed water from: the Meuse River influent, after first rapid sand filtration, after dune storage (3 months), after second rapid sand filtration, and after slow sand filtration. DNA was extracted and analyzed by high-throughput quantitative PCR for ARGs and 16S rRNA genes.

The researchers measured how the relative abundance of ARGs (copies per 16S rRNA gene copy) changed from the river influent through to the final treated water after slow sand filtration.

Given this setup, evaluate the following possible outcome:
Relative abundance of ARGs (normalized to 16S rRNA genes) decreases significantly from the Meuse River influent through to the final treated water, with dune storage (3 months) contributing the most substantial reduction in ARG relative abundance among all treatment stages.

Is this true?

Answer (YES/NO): NO